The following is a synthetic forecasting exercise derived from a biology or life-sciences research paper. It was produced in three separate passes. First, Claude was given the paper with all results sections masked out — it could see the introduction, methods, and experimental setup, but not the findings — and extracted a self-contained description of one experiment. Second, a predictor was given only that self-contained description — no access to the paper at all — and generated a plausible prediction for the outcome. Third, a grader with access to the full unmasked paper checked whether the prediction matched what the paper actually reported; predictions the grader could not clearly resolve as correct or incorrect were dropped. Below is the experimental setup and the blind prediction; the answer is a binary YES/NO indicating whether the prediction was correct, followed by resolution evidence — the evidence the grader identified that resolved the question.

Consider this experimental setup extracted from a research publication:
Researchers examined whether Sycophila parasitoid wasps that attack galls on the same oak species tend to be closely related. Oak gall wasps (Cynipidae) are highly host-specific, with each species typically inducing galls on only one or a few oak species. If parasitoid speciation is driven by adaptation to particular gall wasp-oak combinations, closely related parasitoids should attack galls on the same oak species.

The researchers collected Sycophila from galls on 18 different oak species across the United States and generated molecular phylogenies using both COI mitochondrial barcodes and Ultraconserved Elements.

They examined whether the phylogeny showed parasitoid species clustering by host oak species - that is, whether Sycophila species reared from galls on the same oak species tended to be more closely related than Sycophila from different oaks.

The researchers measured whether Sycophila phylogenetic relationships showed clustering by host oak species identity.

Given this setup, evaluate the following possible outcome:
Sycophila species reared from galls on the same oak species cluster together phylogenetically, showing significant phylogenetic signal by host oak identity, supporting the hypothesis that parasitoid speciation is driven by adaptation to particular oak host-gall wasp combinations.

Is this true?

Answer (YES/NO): NO